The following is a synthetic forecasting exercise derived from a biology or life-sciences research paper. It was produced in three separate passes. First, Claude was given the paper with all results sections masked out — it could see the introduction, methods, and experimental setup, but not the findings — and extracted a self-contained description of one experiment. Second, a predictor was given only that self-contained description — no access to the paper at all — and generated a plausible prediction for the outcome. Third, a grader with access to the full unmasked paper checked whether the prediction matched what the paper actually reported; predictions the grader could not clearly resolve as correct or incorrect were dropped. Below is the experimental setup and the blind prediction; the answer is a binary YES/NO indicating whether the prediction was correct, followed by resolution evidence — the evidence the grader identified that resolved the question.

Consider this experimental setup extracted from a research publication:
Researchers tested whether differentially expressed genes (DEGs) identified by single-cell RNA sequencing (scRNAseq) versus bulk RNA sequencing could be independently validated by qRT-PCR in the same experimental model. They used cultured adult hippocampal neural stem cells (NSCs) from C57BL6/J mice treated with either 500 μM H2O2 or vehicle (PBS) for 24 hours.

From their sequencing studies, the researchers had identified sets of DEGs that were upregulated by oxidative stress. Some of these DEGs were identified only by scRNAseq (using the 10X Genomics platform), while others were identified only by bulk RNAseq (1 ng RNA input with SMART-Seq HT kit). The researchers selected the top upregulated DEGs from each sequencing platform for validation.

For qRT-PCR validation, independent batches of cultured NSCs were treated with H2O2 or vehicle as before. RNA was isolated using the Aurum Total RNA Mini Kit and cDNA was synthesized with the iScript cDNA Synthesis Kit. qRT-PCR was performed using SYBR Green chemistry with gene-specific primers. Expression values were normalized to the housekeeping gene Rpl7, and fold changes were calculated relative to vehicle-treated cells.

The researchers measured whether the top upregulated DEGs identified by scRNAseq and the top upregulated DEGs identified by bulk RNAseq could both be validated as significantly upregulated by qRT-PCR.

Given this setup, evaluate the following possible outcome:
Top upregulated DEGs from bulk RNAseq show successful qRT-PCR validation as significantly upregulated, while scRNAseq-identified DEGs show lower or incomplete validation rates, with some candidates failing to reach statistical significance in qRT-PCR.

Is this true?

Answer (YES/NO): NO